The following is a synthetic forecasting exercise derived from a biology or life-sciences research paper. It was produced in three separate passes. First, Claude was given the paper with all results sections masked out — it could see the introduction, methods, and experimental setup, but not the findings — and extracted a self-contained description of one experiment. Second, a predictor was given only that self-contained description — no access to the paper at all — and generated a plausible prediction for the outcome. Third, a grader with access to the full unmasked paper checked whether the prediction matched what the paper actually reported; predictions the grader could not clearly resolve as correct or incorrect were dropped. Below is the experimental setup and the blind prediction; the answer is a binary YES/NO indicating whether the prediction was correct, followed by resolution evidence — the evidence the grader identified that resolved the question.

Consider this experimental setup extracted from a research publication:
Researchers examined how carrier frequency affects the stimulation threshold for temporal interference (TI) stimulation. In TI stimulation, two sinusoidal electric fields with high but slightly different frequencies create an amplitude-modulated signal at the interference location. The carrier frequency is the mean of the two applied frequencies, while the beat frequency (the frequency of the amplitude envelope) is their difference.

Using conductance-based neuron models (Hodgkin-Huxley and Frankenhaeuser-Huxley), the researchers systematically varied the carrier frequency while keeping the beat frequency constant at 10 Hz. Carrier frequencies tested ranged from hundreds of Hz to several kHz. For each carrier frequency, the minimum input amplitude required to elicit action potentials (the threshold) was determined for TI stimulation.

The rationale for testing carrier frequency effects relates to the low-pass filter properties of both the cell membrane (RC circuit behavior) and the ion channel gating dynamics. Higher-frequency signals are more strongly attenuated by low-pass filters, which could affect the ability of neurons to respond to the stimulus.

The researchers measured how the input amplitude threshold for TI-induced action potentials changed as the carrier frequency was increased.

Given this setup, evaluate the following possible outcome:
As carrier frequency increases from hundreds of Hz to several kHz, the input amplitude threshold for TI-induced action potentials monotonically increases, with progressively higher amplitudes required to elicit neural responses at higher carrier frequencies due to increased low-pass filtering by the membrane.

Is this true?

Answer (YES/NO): YES